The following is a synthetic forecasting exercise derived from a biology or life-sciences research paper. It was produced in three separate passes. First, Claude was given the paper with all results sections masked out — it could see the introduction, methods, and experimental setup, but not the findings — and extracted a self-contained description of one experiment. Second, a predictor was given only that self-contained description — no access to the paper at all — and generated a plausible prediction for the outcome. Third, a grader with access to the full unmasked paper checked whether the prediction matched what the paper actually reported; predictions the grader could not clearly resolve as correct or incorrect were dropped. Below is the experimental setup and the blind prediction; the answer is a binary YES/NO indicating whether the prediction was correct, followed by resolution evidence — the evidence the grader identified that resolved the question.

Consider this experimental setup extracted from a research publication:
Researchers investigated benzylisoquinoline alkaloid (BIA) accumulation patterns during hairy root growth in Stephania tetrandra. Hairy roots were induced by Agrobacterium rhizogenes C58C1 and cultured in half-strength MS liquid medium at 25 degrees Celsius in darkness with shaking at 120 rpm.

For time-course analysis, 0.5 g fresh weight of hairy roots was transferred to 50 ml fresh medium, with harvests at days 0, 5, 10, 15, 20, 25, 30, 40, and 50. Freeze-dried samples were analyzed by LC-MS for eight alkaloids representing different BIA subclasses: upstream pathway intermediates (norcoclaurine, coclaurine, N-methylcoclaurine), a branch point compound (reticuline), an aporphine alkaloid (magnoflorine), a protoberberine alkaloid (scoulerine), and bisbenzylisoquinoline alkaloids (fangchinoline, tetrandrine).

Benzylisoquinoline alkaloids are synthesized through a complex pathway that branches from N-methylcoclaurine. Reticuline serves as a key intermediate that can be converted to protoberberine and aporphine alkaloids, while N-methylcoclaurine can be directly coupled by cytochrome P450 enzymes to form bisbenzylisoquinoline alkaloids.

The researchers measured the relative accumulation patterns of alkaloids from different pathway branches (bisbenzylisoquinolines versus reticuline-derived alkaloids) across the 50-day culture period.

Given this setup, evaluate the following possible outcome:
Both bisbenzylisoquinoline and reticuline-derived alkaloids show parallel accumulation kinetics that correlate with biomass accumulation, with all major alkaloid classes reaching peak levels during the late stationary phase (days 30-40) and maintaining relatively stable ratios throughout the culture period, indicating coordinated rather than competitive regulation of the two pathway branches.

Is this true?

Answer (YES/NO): NO